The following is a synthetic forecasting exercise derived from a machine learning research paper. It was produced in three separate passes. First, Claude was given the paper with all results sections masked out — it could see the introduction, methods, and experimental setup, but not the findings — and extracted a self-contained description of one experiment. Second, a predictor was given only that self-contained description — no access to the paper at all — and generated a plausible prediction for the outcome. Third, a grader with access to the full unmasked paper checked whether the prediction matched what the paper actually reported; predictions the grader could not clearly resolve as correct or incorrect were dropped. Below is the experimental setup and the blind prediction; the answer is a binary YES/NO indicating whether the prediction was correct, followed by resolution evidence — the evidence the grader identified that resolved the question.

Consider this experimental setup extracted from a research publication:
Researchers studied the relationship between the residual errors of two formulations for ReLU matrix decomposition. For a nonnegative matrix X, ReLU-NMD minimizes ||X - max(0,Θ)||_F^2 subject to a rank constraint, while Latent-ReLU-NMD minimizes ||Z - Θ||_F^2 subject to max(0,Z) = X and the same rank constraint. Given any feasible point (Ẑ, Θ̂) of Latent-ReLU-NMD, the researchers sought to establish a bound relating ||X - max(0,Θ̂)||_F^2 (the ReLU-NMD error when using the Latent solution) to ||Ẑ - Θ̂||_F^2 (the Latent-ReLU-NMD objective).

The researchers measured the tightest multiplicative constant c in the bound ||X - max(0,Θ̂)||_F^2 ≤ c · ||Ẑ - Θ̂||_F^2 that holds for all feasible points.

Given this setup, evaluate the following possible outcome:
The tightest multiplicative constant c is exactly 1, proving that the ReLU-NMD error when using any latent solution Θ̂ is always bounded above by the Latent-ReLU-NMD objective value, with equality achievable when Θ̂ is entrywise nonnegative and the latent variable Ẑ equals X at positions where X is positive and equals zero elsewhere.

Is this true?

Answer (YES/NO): NO